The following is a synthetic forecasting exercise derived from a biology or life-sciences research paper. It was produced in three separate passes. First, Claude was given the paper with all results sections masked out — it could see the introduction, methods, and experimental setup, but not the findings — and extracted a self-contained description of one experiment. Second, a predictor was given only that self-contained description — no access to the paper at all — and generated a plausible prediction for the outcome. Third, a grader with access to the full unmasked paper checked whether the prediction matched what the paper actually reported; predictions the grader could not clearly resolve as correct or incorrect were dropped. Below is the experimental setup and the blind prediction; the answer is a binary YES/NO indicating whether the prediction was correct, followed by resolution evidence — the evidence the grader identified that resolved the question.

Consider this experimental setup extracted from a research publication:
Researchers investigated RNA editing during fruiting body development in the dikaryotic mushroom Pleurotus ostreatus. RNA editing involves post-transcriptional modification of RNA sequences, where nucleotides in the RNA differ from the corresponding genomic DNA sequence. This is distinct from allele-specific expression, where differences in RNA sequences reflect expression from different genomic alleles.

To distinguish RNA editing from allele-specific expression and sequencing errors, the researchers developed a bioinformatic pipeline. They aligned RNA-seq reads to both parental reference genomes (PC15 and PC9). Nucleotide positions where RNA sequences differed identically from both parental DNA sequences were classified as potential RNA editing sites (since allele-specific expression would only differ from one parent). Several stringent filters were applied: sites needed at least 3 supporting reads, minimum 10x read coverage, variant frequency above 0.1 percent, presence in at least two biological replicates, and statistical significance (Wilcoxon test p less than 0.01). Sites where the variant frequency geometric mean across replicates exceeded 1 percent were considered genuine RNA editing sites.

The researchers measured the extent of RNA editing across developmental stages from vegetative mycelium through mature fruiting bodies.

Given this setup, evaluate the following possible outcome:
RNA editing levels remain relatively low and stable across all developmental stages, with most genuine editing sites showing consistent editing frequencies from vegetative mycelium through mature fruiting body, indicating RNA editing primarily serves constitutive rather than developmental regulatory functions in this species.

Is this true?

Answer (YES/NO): NO